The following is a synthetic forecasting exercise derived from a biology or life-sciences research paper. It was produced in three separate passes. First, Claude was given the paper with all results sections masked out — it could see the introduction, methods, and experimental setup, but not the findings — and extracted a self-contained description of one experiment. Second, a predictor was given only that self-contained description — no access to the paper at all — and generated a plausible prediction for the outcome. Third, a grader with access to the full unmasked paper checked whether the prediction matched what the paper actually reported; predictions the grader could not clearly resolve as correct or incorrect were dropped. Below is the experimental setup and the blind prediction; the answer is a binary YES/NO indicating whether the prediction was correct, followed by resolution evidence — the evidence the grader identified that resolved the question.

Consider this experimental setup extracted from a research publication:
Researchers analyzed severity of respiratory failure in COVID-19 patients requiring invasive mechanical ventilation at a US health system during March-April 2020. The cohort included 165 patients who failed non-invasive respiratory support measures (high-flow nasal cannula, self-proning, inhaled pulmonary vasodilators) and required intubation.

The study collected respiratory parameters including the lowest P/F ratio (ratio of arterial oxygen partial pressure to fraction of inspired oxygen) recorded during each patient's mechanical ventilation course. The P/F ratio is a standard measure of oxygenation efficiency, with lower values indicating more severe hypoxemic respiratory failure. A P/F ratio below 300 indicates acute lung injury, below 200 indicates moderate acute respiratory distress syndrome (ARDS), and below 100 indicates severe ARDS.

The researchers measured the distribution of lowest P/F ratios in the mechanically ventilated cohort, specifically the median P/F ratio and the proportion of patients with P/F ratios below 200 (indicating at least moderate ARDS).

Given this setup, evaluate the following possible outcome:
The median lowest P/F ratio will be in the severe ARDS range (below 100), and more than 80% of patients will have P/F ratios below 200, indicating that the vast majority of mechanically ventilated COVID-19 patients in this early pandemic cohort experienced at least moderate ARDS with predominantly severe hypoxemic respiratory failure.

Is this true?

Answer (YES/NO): YES